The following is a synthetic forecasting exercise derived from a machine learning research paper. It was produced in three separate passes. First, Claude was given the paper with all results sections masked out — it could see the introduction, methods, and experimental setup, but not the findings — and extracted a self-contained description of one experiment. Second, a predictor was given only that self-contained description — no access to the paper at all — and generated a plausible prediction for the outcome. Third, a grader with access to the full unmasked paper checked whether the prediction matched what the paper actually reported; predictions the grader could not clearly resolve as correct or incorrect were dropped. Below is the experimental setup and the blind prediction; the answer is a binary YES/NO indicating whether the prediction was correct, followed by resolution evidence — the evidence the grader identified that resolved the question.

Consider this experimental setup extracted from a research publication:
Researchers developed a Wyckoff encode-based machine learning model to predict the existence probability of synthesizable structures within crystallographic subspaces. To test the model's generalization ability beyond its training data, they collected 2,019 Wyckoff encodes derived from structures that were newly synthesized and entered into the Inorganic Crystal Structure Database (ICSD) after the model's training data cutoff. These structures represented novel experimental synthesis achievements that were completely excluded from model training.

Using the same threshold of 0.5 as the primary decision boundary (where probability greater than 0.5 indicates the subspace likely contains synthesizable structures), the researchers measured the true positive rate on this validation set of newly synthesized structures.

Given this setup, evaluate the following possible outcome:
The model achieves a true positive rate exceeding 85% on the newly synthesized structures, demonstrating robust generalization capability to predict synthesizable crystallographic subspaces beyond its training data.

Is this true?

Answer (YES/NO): NO